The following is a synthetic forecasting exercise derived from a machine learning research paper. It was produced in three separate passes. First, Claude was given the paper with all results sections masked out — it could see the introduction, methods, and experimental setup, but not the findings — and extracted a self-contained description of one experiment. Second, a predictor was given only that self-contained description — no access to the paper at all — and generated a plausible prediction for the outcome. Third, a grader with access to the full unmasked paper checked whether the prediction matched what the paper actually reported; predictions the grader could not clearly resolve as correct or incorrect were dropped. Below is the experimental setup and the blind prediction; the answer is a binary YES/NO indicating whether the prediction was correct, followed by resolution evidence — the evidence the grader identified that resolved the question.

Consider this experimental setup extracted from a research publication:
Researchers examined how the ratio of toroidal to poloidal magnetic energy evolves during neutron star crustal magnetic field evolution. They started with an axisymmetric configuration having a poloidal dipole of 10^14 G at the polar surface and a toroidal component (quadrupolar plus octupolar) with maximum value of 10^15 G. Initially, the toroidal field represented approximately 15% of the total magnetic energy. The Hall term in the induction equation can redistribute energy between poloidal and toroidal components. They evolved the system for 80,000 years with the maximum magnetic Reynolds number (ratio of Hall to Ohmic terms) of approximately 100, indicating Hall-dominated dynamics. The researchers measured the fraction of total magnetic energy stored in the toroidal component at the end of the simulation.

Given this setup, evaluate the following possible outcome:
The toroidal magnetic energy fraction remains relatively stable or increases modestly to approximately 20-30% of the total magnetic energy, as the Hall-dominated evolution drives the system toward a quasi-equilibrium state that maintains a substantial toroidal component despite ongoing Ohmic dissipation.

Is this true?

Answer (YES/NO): NO